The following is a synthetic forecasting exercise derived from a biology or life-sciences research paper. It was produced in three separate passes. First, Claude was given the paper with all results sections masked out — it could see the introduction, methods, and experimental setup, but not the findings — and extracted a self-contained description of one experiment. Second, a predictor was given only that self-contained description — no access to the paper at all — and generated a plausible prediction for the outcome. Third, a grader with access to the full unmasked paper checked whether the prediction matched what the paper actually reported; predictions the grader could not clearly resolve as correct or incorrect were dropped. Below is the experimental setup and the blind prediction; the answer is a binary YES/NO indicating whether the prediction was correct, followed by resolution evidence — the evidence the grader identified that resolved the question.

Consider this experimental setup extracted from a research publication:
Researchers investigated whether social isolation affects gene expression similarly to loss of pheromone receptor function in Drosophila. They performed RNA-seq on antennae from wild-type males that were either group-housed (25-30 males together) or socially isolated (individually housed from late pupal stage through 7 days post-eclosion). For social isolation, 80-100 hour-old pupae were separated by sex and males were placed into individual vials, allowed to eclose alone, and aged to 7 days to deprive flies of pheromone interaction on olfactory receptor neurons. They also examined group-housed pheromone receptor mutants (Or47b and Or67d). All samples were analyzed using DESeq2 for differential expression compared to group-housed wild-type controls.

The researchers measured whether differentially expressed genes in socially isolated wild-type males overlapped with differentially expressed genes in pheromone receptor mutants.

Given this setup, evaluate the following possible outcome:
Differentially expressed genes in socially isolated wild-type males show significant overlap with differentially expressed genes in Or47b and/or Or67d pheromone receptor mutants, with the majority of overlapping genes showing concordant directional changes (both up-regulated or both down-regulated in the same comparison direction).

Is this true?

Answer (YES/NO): NO